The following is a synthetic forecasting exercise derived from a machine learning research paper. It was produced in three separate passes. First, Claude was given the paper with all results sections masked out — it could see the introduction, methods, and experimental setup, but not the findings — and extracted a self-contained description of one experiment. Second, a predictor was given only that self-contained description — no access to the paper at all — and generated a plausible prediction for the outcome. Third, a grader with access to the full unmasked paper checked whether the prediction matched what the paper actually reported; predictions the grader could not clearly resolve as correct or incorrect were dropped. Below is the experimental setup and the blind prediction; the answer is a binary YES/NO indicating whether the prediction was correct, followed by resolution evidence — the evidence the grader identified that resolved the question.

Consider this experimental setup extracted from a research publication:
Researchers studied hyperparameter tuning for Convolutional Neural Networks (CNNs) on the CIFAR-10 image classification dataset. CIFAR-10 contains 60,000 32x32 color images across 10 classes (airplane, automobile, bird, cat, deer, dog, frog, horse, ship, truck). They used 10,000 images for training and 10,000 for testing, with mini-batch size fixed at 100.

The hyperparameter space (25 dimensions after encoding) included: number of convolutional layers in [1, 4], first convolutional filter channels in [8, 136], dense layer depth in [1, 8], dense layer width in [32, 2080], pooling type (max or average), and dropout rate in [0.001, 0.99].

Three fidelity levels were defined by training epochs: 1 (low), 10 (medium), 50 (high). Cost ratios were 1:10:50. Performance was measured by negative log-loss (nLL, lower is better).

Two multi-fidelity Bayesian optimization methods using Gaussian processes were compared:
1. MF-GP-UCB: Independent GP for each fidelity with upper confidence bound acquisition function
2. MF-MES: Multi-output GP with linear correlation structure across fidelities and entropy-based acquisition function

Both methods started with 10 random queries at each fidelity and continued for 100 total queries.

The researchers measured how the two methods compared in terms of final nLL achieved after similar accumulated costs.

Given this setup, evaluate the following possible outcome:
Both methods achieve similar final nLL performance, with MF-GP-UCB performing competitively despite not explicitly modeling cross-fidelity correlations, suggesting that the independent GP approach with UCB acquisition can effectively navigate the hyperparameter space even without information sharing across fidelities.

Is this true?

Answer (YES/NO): YES